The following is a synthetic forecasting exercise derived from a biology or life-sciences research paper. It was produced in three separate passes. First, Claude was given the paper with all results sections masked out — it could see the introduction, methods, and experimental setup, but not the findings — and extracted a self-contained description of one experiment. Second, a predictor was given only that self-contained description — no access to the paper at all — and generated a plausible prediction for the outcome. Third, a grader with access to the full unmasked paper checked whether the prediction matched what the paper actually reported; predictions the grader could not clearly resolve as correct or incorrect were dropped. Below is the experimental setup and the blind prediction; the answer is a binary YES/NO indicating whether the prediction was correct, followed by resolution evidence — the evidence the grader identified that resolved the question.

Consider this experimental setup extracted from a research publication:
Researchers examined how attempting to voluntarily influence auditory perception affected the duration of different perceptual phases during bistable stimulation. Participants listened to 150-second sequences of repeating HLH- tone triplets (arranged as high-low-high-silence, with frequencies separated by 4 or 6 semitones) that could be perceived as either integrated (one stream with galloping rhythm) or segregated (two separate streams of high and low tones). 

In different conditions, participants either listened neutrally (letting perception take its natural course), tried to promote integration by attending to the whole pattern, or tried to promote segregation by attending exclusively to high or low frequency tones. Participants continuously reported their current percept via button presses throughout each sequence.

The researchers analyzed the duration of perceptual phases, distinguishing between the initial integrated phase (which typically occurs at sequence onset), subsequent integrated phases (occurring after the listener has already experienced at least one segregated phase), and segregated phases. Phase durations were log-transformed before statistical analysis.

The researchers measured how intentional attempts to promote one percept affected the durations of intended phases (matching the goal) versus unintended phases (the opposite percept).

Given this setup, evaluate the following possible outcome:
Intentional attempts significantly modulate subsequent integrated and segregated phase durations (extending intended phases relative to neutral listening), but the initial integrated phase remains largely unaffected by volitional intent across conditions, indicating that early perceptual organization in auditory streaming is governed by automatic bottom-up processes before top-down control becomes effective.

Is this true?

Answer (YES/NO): NO